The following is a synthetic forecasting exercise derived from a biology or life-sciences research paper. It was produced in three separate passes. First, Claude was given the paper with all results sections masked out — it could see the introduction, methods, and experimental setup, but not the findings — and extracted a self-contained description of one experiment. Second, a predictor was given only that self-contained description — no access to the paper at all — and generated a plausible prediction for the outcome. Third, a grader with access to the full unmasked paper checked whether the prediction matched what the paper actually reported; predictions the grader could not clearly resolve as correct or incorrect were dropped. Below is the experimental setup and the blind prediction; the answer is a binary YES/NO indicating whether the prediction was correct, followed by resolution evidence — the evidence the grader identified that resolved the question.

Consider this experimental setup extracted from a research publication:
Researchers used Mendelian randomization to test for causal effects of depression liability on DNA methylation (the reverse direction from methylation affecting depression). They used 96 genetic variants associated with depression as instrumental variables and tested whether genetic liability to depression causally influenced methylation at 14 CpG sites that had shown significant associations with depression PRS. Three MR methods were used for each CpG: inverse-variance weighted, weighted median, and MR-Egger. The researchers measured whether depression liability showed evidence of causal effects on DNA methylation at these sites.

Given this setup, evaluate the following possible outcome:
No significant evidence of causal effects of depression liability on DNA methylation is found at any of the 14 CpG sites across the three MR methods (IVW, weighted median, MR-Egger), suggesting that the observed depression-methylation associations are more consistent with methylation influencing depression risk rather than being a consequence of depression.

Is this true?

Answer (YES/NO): NO